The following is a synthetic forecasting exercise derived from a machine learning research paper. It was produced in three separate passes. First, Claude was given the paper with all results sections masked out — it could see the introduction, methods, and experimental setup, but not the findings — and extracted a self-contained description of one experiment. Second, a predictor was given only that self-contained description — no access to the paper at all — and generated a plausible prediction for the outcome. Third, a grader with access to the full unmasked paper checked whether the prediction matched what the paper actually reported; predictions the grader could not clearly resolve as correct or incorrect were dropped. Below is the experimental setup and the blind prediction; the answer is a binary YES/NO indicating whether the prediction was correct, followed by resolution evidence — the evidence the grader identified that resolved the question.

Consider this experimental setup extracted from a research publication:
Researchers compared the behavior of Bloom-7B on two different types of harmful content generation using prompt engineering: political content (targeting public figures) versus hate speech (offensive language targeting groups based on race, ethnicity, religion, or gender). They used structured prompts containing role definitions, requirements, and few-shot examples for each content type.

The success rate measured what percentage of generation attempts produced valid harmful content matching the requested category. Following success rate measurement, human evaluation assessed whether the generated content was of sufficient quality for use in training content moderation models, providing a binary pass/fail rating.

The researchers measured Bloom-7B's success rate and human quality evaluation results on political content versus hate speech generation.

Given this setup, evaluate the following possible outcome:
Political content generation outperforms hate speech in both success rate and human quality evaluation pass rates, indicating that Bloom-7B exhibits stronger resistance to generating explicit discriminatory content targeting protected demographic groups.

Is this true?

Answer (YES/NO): YES